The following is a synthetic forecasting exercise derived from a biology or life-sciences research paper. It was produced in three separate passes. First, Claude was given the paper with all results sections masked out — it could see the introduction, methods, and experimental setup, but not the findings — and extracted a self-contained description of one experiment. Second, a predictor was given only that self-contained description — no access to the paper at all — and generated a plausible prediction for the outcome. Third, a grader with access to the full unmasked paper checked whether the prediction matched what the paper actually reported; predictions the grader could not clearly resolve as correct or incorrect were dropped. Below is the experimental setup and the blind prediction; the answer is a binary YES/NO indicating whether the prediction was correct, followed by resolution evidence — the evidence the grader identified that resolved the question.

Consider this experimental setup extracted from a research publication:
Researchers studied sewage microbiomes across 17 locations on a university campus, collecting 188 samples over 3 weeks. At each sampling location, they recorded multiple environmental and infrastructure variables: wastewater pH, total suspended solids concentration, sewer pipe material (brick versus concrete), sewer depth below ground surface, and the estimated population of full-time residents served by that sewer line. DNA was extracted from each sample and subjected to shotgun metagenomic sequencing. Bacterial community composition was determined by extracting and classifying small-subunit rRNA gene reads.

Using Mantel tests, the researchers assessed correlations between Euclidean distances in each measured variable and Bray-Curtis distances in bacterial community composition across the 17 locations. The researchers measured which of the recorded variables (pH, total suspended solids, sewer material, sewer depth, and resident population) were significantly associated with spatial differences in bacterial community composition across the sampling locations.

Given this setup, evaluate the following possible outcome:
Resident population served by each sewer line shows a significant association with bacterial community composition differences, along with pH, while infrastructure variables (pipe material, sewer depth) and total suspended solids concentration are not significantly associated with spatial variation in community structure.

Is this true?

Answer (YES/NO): NO